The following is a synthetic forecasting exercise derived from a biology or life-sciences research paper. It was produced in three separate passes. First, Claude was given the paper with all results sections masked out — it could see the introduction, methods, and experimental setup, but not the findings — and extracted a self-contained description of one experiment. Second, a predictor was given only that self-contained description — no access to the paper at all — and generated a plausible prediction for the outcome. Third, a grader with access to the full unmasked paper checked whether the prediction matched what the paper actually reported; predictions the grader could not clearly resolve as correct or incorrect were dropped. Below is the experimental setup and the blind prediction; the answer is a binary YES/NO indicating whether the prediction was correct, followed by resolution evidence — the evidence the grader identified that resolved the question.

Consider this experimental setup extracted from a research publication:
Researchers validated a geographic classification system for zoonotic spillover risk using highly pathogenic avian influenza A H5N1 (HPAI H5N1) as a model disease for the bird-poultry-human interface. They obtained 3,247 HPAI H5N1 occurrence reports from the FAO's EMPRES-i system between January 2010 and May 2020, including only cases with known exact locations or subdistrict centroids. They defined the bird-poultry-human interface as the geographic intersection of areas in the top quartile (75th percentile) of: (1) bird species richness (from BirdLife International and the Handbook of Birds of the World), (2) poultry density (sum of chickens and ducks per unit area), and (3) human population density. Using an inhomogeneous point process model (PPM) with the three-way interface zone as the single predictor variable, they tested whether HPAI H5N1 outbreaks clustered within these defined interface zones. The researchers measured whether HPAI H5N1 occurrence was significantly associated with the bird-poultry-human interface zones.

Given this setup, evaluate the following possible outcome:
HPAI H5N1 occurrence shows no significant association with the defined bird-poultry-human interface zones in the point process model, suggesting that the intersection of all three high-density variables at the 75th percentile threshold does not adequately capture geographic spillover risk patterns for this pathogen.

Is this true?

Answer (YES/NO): NO